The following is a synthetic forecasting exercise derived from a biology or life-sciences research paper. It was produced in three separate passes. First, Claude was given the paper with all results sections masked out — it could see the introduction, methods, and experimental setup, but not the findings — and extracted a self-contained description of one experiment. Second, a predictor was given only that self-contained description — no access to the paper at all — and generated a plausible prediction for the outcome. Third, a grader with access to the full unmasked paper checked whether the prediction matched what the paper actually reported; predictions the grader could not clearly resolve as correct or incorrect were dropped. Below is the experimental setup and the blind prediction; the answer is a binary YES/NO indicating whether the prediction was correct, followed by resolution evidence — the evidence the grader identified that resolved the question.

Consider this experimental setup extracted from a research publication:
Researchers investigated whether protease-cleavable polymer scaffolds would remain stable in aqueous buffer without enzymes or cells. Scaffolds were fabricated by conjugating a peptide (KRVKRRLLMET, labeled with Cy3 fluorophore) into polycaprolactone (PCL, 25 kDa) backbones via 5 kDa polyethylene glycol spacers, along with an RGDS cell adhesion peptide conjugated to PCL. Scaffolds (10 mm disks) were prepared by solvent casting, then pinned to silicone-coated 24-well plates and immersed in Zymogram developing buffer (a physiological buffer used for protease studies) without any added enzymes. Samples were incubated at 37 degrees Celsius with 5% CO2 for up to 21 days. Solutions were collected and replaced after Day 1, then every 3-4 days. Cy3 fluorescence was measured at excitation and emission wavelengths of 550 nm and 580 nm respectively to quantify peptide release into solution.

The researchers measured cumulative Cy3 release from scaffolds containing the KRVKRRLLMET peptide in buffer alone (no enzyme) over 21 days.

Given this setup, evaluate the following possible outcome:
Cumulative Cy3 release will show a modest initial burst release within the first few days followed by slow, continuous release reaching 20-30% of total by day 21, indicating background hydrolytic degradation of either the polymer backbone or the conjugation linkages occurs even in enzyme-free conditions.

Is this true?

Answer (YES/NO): NO